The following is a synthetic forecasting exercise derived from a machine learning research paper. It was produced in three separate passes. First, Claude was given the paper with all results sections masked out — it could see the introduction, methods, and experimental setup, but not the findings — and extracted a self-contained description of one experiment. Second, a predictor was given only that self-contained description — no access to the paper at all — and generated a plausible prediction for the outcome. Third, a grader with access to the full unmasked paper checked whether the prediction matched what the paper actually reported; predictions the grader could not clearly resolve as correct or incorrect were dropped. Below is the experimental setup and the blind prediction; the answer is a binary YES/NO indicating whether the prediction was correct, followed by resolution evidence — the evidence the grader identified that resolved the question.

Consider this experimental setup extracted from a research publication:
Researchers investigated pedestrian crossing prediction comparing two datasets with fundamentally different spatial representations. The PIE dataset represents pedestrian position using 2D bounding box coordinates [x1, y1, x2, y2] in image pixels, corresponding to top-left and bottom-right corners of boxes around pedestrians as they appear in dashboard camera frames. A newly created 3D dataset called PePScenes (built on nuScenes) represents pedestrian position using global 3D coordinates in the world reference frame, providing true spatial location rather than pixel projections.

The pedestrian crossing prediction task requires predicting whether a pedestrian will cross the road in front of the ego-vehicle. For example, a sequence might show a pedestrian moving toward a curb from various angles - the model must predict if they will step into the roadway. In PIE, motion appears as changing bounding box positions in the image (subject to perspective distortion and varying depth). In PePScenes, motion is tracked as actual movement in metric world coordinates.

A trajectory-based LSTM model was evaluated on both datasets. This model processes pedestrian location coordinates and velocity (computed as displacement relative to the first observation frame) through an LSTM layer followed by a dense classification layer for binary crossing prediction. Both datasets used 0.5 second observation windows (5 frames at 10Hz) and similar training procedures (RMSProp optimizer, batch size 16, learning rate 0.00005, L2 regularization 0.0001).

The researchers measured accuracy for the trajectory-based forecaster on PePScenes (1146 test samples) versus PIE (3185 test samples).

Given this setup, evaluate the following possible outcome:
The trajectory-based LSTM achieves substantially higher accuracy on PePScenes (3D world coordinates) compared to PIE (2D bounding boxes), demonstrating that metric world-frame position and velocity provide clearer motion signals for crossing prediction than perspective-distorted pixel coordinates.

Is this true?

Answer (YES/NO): NO